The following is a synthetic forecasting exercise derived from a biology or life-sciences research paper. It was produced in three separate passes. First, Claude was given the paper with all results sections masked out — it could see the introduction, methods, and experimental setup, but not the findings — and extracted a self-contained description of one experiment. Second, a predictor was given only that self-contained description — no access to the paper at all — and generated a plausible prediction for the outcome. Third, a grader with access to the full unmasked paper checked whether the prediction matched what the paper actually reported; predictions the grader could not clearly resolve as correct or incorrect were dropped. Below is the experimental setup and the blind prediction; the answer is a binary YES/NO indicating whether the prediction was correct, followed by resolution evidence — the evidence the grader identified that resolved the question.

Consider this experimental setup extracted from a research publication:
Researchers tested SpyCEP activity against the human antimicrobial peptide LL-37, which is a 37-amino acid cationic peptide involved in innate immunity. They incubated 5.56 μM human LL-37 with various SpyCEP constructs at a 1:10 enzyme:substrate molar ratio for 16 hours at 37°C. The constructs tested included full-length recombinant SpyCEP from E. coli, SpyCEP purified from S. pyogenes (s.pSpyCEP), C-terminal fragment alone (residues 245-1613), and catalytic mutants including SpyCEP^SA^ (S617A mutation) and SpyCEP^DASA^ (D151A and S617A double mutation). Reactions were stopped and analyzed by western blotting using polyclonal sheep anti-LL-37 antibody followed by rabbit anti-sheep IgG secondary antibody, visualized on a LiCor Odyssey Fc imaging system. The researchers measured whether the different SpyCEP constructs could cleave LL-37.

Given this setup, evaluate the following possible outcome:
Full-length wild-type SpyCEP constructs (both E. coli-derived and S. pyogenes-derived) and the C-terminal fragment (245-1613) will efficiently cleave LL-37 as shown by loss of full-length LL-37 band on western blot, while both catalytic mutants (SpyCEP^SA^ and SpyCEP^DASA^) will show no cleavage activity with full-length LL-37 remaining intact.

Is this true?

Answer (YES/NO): NO